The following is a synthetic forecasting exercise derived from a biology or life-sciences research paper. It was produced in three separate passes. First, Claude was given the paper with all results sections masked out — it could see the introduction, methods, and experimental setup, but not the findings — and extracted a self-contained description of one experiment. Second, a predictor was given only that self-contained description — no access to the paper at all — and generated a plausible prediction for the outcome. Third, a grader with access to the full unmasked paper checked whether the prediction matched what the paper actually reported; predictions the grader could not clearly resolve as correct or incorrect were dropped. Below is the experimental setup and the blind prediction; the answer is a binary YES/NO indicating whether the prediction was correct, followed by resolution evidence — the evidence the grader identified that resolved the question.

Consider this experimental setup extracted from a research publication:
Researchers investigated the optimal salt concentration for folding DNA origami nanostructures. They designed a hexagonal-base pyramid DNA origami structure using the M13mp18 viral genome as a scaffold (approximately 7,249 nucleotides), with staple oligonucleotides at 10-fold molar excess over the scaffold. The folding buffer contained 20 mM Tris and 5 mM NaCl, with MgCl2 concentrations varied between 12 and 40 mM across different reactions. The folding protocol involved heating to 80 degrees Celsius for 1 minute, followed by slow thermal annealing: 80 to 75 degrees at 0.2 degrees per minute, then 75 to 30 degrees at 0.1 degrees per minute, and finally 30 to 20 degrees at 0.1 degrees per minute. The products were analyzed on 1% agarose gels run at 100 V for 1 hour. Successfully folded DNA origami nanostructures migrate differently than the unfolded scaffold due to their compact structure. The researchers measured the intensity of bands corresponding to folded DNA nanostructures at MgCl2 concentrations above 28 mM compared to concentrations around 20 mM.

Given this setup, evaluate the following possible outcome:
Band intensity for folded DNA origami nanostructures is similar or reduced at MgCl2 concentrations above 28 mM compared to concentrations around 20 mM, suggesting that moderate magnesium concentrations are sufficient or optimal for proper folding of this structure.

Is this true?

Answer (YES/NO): YES